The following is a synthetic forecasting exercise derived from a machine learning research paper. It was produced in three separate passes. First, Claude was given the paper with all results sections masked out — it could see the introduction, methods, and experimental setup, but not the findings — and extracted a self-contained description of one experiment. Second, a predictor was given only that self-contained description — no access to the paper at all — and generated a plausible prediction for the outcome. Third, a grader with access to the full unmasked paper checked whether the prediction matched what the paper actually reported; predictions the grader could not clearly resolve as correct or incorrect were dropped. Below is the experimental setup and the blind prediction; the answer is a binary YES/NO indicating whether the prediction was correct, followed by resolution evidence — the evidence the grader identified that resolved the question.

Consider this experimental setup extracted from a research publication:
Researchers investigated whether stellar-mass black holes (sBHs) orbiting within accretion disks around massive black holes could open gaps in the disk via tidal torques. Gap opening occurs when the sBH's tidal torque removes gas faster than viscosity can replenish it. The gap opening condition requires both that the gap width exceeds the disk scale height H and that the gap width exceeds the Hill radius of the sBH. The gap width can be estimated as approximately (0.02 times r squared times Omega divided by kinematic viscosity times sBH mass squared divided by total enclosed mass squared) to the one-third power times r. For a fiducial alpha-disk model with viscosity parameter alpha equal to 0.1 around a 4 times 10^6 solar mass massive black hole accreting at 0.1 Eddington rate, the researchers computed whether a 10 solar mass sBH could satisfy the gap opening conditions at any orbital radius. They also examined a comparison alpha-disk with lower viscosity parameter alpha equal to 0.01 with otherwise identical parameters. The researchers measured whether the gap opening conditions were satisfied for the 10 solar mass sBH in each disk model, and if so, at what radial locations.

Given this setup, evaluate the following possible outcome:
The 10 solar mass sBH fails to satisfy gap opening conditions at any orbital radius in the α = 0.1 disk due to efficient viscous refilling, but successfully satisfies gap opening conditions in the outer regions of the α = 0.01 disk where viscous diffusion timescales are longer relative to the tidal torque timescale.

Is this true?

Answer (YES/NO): NO